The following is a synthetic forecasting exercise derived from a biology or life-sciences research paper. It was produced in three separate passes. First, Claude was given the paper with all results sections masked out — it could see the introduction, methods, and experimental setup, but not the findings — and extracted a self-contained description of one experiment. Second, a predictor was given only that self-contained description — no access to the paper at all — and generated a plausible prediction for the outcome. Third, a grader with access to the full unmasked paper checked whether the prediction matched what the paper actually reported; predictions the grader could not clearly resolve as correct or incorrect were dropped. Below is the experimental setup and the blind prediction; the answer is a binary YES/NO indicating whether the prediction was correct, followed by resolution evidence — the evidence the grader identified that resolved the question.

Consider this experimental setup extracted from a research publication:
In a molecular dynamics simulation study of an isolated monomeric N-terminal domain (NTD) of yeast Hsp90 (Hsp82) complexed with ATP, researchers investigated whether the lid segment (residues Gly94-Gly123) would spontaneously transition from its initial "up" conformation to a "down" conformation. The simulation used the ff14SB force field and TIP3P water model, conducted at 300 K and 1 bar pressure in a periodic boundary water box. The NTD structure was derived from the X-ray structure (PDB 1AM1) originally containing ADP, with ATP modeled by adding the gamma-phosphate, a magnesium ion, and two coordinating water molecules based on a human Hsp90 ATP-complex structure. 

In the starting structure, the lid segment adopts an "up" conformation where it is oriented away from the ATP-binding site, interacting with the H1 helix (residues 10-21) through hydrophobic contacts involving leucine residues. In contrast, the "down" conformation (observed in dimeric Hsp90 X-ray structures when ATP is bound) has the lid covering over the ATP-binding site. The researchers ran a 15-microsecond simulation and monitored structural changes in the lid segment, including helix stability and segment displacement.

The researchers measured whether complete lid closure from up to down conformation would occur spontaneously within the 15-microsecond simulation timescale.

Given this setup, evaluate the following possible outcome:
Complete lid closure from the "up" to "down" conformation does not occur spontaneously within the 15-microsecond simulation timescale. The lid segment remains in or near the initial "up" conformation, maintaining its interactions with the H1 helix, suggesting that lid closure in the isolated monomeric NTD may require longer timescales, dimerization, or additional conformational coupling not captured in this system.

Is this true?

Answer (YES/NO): YES